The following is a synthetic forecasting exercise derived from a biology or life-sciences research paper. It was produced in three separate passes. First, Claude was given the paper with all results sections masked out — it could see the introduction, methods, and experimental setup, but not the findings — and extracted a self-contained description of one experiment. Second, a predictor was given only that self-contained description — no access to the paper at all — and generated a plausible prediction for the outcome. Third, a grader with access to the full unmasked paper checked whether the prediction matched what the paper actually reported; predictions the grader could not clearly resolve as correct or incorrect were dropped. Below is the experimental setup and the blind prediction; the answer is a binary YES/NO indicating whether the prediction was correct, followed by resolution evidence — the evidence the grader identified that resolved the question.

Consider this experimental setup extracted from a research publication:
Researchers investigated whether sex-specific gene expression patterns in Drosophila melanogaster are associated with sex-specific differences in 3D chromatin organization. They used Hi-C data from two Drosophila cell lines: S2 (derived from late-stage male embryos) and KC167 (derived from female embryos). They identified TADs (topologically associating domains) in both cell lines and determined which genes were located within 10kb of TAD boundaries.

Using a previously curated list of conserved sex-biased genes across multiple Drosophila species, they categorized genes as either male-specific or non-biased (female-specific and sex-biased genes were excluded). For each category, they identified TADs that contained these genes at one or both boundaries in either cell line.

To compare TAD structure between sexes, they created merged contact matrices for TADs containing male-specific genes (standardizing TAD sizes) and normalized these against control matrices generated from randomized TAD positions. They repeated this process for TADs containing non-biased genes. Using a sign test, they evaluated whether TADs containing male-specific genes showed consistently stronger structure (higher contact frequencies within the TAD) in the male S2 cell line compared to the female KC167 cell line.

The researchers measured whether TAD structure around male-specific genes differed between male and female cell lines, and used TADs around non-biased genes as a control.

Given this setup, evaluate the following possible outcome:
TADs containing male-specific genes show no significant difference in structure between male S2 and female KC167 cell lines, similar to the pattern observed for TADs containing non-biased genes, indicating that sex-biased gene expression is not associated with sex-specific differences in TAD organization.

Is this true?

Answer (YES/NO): NO